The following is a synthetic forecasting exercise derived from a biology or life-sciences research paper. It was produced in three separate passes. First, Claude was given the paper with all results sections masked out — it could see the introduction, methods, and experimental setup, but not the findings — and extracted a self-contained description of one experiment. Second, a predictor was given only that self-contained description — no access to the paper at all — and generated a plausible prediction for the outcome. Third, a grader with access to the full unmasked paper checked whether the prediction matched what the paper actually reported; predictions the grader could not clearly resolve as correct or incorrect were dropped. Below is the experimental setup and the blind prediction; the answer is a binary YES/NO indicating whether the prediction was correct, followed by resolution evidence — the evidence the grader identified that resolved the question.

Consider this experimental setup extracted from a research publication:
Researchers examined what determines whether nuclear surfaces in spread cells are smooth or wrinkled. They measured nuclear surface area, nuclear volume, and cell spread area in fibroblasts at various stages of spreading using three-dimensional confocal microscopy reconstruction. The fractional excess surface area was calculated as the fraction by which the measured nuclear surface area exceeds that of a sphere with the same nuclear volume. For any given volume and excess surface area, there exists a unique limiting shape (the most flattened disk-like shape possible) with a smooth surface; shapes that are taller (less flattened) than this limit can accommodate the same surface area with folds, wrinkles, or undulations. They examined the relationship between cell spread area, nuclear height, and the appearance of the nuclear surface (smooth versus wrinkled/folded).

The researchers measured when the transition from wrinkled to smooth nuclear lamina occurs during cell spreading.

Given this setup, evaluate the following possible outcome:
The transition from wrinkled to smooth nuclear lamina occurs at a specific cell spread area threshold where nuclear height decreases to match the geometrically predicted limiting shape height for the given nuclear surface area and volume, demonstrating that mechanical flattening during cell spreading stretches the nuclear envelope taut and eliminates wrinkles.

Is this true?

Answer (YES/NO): NO